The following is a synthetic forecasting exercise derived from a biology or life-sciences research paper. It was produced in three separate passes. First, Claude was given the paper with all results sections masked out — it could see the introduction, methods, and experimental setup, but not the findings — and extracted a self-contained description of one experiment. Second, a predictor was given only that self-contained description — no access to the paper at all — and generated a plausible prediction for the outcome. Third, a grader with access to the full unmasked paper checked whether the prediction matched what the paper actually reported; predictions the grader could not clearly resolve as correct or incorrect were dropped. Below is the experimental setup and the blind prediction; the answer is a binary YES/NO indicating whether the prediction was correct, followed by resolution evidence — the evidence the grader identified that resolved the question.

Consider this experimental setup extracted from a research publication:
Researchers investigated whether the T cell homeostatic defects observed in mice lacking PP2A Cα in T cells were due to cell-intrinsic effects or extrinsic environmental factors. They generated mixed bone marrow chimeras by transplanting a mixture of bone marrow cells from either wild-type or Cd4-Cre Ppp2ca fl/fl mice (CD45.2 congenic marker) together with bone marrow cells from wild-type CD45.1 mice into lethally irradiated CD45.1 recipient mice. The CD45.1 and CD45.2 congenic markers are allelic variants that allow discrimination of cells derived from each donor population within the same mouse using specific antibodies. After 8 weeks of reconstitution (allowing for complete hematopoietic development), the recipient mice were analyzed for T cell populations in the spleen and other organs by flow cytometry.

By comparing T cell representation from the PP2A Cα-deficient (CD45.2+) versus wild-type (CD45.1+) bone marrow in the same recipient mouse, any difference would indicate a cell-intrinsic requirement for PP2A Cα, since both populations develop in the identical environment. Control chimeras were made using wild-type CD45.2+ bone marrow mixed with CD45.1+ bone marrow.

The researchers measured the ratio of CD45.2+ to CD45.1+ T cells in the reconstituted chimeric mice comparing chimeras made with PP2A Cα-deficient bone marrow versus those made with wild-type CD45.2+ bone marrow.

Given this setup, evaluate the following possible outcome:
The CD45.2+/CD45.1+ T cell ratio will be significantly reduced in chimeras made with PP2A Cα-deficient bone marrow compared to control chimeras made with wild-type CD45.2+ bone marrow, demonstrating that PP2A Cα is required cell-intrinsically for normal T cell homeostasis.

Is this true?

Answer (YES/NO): YES